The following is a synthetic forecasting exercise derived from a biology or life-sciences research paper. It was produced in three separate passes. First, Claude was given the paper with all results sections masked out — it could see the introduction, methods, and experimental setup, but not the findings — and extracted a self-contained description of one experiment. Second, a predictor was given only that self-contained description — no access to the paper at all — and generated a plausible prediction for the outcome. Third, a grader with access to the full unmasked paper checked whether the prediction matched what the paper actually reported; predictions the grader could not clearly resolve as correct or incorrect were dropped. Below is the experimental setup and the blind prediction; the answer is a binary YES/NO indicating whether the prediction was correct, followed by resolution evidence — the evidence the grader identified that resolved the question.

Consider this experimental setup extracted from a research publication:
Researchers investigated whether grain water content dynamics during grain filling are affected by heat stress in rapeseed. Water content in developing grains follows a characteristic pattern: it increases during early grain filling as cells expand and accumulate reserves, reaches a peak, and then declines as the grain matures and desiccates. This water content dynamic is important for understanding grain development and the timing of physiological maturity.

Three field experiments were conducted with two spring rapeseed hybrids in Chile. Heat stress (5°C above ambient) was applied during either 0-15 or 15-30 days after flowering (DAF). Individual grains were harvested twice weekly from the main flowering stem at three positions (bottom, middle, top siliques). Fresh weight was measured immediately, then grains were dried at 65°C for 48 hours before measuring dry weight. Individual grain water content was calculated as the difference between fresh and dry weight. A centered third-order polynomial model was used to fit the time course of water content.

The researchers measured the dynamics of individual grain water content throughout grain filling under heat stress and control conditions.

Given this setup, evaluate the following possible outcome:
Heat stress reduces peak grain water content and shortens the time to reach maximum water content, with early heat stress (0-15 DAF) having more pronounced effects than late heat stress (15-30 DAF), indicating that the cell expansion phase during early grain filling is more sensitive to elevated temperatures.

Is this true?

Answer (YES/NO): NO